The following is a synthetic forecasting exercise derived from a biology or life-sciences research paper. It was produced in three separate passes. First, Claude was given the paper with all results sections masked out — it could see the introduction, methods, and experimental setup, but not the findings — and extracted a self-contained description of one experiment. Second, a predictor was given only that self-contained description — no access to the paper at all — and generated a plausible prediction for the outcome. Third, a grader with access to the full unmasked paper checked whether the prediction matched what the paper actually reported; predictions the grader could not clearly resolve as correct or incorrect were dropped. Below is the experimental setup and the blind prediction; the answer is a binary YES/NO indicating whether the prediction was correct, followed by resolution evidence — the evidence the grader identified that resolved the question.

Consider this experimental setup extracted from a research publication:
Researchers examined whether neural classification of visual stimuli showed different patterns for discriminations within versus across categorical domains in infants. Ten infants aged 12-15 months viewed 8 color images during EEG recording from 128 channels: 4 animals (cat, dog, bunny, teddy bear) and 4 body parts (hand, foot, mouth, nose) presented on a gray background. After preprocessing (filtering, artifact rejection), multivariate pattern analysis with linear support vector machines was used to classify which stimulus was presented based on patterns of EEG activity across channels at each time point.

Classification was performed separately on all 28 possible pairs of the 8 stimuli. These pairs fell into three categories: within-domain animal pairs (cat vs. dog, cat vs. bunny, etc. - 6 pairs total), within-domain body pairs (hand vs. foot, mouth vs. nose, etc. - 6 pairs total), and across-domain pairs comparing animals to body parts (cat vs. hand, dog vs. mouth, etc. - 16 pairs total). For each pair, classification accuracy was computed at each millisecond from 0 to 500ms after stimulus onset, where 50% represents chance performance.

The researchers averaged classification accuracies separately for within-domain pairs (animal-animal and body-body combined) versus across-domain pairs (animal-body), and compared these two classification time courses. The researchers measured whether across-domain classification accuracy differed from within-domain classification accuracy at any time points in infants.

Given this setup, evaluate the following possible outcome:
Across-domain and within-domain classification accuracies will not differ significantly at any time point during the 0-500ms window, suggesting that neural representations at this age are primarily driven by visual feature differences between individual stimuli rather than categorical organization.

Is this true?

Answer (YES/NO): YES